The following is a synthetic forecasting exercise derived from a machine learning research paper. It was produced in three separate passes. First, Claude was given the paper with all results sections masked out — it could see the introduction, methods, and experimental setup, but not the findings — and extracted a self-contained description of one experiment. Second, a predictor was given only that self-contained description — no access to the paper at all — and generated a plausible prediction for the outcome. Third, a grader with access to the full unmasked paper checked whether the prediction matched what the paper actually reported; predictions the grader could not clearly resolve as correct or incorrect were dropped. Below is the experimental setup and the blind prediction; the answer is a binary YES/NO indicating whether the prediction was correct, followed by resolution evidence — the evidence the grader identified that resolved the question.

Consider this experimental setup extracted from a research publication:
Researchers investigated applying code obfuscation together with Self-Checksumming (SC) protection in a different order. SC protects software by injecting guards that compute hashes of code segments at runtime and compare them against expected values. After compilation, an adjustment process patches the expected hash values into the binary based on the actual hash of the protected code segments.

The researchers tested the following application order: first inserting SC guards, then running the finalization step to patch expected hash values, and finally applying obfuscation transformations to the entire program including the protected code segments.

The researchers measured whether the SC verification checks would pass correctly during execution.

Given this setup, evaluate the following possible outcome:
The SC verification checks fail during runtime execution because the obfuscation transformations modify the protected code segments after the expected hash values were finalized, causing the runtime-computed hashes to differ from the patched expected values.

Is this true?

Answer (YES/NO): YES